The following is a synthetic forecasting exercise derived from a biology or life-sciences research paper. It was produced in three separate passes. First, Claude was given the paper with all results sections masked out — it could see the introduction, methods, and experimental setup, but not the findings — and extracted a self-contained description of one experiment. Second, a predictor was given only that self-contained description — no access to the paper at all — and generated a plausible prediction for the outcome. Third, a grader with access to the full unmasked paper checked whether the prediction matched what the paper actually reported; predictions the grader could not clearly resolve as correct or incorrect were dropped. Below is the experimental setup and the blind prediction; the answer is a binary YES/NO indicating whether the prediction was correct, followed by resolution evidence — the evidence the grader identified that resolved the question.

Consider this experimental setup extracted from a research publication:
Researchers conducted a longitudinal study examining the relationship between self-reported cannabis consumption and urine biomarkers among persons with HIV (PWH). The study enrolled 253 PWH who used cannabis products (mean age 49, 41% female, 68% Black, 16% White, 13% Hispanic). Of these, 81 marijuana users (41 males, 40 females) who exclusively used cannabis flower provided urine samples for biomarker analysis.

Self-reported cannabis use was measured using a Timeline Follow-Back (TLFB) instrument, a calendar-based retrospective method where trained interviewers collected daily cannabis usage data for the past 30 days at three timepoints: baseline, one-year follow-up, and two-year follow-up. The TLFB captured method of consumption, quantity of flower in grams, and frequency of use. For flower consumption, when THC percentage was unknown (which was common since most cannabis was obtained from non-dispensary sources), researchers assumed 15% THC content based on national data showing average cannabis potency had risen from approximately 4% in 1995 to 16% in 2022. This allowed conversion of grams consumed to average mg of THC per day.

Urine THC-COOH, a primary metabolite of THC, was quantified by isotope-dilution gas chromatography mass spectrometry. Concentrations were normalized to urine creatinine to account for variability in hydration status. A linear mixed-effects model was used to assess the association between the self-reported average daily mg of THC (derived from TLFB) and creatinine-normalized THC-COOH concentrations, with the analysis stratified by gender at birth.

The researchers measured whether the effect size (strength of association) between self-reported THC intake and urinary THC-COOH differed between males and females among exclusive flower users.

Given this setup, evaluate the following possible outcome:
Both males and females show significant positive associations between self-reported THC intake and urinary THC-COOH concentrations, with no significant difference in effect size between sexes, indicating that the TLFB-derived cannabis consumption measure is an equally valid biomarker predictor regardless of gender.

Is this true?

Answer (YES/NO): NO